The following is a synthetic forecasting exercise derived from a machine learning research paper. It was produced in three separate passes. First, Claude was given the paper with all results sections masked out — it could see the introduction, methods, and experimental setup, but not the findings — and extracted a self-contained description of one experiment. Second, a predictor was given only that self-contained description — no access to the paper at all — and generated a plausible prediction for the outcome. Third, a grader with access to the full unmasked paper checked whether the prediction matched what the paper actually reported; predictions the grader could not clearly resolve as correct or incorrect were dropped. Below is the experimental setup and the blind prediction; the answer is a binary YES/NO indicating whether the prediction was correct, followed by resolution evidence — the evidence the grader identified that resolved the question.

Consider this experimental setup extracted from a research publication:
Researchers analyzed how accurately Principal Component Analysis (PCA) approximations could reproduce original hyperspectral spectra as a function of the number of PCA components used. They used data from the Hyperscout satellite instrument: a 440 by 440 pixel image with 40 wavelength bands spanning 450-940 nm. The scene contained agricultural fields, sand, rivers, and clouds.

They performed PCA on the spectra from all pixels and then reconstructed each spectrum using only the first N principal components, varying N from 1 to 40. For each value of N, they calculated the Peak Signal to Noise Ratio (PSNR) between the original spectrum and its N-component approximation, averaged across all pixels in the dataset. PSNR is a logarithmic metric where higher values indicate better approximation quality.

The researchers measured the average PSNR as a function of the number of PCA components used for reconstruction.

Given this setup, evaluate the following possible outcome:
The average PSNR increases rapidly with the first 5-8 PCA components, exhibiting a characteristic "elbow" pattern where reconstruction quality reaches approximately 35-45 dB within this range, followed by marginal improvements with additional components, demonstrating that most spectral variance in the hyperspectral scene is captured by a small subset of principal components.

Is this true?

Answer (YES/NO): NO